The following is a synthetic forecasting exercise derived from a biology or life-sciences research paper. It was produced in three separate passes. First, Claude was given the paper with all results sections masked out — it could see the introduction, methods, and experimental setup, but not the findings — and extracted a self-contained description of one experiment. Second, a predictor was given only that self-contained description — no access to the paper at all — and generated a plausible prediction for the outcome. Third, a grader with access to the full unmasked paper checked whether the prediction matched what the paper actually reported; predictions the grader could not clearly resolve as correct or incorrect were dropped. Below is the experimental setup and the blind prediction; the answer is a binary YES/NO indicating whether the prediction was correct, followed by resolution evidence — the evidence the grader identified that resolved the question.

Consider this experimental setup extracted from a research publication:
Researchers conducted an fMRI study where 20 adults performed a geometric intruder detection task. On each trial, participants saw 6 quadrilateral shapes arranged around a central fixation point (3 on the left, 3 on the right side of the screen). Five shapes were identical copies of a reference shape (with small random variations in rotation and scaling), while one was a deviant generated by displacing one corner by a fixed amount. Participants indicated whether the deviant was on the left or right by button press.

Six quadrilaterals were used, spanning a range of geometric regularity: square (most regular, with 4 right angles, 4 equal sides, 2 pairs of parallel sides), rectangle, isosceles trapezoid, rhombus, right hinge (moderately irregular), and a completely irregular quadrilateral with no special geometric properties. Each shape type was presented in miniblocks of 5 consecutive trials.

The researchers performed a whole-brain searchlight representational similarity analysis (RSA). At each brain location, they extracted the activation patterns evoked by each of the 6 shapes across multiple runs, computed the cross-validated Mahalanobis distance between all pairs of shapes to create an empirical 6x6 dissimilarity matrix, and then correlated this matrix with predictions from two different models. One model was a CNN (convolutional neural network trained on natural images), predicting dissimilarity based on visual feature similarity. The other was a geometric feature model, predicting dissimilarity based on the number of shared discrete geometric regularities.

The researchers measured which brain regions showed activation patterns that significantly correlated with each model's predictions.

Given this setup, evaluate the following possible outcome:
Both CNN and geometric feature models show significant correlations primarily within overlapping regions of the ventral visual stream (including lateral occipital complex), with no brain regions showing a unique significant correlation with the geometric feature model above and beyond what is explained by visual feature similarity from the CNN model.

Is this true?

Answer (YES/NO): NO